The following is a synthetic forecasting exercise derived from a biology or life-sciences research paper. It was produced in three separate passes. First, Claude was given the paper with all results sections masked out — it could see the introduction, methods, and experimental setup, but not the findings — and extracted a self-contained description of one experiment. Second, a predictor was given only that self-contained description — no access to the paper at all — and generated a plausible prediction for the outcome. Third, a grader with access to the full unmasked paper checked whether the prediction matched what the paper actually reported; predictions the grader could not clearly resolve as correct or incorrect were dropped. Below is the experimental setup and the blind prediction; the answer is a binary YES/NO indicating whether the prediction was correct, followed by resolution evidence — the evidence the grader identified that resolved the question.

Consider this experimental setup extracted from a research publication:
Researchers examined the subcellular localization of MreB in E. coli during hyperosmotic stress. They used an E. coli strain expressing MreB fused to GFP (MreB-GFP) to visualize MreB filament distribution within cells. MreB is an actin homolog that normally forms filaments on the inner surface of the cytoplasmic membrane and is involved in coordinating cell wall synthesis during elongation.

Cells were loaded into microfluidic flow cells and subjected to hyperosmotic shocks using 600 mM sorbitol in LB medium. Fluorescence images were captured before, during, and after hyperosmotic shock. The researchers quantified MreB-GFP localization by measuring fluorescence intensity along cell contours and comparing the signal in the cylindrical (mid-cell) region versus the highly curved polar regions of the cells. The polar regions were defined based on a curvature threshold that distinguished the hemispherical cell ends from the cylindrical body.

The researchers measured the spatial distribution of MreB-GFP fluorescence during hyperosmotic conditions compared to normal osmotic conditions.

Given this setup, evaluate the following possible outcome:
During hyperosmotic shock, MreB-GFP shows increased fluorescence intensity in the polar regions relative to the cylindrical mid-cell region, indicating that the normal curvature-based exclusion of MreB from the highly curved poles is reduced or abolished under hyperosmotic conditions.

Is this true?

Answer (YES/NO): YES